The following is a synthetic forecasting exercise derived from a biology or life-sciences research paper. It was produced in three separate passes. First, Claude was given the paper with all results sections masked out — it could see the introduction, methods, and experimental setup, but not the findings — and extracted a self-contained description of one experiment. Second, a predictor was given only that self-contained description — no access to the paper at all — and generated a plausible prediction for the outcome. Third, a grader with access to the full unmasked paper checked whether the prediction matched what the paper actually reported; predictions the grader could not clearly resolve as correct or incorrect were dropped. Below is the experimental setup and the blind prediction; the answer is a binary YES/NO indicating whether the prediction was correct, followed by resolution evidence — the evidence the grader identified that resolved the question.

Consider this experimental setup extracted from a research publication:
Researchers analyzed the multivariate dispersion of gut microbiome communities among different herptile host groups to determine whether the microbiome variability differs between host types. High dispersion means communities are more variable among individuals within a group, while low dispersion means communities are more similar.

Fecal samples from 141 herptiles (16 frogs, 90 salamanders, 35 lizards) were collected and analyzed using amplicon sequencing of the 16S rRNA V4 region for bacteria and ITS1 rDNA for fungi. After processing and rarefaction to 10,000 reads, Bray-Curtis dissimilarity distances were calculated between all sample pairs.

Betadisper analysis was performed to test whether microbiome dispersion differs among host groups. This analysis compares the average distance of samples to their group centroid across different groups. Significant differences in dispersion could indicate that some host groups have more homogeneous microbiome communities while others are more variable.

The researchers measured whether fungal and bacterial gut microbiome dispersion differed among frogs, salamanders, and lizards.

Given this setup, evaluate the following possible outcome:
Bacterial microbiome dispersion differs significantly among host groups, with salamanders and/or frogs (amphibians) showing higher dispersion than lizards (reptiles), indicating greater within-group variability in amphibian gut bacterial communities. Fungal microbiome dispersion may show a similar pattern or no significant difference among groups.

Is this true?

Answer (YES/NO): YES